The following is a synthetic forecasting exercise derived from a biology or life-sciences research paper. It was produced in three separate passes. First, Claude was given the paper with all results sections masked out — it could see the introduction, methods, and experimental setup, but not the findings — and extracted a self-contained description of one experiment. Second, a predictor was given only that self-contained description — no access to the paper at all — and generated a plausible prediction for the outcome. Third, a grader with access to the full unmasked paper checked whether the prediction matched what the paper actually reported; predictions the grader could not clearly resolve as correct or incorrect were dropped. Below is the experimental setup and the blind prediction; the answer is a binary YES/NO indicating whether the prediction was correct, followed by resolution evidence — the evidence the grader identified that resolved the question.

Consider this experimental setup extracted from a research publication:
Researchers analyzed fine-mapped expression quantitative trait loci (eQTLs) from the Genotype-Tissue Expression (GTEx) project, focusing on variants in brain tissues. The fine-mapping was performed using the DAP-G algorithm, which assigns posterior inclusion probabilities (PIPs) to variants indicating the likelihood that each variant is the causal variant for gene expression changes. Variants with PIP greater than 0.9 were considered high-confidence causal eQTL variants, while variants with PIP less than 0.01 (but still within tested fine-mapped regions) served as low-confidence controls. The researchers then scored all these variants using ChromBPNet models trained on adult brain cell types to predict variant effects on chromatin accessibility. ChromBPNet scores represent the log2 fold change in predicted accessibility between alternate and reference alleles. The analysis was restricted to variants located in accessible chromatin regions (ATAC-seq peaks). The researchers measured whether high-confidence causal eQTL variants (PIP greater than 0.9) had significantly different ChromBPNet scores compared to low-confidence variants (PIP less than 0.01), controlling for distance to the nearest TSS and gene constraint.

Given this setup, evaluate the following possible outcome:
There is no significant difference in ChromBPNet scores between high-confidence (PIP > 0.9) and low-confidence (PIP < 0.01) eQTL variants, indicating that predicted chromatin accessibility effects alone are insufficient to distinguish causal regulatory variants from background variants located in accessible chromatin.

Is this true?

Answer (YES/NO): NO